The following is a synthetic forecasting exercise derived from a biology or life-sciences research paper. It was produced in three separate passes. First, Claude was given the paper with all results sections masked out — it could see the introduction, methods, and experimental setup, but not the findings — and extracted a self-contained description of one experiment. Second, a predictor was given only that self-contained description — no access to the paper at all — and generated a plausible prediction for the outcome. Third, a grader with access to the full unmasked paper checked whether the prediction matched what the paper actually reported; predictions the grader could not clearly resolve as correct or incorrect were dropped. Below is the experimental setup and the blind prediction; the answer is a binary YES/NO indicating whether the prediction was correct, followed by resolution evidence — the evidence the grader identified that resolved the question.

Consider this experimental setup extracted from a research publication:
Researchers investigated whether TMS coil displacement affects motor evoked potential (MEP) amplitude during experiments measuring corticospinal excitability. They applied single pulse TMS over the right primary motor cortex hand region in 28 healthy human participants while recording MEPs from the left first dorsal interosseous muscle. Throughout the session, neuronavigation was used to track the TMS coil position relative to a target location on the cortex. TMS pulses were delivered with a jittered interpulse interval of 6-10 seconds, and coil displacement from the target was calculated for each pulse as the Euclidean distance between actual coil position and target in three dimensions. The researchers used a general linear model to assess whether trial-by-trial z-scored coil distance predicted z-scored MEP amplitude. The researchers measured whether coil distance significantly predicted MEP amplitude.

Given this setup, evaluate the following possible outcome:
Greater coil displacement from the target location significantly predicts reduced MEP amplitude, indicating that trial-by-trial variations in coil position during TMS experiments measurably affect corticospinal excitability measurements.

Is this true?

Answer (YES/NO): YES